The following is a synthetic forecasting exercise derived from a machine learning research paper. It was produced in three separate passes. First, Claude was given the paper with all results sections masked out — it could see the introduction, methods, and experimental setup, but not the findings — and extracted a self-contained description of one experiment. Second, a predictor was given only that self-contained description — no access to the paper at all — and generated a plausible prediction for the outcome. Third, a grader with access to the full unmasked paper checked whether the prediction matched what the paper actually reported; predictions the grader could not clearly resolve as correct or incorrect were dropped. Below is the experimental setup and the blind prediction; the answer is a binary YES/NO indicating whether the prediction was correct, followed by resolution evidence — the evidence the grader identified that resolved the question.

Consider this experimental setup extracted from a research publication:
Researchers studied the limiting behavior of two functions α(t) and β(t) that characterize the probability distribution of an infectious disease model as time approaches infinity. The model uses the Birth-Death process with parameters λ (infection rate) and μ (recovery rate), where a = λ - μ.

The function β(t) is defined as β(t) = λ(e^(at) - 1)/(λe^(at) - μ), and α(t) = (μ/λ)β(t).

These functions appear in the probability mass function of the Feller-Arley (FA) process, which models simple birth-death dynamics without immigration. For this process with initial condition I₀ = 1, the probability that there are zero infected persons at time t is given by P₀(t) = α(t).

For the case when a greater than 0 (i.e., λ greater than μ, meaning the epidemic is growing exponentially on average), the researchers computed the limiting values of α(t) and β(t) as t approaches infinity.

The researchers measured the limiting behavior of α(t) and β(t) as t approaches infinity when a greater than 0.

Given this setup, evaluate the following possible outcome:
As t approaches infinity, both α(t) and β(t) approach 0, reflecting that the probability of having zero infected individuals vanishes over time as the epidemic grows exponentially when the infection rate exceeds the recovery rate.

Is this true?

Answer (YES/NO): NO